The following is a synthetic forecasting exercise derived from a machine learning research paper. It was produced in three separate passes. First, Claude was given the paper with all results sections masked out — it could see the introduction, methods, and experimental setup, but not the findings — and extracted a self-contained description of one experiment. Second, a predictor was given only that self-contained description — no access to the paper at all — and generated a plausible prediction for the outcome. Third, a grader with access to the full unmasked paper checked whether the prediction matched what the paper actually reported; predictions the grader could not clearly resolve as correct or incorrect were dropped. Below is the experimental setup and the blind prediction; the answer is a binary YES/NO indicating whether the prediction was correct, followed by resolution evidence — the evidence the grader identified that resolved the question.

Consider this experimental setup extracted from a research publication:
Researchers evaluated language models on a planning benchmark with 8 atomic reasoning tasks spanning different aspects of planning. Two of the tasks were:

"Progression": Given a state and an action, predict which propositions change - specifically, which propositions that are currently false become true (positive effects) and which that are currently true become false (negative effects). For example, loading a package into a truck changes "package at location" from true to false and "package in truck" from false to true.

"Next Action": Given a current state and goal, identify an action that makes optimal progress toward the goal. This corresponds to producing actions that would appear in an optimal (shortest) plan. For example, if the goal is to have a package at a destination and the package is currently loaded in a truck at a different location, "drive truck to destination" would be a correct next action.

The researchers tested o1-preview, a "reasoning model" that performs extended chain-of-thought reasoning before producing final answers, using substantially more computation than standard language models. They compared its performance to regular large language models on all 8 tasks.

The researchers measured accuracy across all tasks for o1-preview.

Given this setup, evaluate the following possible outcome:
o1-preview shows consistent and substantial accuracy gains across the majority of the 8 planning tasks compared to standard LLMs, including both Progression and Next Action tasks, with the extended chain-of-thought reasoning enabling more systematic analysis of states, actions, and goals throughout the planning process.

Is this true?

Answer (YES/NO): NO